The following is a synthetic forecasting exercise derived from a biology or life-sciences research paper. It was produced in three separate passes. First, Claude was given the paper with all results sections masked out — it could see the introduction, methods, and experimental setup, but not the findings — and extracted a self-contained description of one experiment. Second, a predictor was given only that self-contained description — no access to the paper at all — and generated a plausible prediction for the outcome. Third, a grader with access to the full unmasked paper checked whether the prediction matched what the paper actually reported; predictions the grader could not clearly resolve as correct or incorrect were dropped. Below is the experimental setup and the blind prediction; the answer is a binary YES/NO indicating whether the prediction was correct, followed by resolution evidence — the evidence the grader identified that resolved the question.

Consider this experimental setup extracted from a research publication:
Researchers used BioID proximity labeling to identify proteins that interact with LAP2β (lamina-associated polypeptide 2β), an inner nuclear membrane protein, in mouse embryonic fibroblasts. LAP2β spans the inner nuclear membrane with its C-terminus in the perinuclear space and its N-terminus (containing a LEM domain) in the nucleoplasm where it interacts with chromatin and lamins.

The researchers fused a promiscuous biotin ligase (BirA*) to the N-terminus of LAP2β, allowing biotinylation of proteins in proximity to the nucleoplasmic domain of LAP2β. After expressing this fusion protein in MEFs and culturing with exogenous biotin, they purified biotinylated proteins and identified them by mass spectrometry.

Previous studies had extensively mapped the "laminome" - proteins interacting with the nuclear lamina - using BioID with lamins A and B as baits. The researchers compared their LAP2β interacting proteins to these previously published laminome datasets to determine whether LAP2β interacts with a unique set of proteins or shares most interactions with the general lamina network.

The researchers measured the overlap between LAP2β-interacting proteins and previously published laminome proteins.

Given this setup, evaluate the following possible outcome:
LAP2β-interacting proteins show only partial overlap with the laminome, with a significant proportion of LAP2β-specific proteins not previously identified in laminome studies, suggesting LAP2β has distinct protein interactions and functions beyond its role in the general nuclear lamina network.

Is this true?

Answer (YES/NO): NO